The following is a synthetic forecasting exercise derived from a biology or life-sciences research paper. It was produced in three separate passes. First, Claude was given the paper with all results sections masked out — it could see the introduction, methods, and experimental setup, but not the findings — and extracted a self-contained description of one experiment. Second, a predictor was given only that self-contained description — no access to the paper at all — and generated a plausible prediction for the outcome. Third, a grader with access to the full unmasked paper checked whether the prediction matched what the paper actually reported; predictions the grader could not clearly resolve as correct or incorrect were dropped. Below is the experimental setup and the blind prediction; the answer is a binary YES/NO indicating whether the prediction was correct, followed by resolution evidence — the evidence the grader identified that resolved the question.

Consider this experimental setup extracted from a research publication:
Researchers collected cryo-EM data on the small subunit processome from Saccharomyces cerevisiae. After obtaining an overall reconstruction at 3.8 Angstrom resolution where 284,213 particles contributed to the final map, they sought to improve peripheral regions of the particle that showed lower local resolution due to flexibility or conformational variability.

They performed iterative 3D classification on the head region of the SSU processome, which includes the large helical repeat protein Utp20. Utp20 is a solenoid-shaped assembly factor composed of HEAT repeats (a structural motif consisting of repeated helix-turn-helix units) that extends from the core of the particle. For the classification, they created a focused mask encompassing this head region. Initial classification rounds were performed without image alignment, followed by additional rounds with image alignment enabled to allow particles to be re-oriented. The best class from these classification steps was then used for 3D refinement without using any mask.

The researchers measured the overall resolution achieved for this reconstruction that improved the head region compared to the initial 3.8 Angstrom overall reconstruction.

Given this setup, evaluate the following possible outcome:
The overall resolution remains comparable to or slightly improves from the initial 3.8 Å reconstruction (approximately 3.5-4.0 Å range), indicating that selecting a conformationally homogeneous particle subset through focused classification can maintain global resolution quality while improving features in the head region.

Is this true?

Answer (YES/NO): NO